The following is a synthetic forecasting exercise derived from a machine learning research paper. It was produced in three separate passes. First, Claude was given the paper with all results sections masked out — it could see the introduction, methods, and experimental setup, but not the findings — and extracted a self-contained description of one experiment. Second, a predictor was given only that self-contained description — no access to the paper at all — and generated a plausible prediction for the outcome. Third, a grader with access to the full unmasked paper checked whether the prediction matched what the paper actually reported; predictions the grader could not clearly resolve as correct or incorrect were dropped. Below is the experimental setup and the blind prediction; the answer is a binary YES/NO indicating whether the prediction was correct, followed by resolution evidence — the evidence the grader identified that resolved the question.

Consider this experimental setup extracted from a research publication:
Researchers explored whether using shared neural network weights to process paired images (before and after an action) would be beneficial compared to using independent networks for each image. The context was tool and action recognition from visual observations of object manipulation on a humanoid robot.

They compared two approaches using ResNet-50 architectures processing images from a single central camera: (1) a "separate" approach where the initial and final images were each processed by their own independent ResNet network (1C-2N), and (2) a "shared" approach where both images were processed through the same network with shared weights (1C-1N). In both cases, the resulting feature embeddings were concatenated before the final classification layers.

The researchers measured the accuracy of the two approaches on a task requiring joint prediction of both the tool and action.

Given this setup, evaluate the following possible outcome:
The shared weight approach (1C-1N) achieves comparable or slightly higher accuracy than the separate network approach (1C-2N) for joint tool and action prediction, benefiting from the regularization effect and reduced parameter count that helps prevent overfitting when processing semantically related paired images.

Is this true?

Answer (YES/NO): NO